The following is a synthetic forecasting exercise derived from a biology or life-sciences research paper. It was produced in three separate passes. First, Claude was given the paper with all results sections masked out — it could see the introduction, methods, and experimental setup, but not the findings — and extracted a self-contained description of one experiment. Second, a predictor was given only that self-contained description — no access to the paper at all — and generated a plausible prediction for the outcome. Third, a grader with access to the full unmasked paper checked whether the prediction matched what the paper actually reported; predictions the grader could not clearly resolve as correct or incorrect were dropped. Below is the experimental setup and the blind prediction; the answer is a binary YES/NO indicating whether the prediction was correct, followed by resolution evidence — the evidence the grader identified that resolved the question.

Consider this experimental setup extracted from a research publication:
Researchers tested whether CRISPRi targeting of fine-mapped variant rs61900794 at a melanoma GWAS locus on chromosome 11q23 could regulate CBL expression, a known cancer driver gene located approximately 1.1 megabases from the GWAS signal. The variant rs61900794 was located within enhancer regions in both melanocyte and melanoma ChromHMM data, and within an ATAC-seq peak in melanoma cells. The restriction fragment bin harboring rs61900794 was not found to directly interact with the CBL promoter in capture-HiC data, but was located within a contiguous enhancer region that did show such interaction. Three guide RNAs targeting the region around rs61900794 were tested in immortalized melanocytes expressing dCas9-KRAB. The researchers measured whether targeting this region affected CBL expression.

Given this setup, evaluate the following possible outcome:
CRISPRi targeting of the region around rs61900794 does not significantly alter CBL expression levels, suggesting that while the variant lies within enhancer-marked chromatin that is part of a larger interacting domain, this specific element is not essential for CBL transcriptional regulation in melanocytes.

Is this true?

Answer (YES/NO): NO